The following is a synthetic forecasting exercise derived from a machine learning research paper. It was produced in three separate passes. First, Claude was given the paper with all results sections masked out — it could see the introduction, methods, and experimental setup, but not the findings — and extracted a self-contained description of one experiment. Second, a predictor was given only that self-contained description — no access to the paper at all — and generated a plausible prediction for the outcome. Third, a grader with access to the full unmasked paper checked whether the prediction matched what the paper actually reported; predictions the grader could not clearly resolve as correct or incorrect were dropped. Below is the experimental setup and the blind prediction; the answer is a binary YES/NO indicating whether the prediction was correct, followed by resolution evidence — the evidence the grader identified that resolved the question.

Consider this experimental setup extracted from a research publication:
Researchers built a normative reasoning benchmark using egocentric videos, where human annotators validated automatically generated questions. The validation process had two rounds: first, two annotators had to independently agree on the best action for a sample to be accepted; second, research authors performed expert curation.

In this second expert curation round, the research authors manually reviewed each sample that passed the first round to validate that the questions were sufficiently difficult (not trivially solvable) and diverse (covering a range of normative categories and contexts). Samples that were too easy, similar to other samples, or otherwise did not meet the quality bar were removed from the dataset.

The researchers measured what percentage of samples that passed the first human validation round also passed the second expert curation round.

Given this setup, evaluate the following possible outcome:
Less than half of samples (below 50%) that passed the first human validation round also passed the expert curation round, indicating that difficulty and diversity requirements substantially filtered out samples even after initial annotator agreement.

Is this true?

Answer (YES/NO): NO